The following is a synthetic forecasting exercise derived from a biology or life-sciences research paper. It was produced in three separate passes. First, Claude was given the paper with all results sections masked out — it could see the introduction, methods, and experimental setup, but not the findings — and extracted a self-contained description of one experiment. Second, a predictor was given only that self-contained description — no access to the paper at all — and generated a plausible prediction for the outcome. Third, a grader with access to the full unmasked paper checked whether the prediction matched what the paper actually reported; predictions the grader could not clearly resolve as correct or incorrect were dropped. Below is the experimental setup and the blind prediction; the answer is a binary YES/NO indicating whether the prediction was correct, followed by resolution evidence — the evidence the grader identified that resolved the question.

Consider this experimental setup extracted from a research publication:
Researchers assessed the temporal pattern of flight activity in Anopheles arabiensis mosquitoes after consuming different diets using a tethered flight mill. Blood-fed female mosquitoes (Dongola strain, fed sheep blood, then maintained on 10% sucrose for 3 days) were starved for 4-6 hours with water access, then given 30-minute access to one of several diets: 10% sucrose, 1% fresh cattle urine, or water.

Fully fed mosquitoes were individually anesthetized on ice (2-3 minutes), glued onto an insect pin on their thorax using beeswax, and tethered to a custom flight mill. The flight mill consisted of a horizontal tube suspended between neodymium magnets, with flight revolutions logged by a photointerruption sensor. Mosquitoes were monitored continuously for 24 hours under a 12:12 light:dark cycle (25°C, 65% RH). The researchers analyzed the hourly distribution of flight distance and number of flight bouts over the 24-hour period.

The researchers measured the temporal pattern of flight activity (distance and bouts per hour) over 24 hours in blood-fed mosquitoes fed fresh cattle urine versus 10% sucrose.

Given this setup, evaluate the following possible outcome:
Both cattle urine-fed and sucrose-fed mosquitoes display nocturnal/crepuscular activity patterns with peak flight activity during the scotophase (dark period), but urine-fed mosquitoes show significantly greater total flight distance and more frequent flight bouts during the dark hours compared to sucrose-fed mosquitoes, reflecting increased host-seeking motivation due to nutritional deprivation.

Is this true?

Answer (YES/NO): NO